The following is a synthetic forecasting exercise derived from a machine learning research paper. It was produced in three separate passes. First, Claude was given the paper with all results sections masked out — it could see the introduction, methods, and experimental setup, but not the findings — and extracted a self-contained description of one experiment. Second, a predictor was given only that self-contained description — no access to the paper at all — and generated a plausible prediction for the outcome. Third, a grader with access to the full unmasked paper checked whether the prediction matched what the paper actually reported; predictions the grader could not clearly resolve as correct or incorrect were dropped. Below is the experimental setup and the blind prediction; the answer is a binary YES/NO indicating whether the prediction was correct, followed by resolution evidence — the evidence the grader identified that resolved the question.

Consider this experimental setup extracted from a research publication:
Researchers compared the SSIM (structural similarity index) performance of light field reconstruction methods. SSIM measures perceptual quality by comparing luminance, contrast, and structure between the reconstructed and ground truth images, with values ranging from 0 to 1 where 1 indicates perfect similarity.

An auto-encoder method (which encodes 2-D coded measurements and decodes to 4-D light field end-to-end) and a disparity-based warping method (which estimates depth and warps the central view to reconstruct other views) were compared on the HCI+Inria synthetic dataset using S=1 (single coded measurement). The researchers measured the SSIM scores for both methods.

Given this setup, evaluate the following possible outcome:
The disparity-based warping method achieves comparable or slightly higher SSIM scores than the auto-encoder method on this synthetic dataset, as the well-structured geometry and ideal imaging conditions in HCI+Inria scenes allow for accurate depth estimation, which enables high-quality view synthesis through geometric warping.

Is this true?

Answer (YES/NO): YES